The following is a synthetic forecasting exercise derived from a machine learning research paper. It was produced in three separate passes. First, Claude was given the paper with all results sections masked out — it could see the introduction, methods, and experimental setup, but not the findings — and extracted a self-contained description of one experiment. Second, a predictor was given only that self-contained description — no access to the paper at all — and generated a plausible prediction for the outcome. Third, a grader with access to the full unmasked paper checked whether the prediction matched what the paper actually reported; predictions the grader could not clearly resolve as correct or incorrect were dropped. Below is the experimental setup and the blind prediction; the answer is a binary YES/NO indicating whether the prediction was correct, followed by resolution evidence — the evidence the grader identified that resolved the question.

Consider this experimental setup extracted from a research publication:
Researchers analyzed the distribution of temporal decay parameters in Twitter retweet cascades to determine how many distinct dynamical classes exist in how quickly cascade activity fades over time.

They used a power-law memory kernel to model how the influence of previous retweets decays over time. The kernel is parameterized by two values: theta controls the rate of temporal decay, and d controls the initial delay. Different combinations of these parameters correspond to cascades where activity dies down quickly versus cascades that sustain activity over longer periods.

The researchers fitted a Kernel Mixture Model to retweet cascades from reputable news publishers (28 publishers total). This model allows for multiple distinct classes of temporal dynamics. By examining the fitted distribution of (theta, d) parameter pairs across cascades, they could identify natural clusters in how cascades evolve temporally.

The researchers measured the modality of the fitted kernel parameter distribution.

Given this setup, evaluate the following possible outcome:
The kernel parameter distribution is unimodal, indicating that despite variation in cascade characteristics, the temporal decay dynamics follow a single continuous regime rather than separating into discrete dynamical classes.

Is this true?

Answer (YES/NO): NO